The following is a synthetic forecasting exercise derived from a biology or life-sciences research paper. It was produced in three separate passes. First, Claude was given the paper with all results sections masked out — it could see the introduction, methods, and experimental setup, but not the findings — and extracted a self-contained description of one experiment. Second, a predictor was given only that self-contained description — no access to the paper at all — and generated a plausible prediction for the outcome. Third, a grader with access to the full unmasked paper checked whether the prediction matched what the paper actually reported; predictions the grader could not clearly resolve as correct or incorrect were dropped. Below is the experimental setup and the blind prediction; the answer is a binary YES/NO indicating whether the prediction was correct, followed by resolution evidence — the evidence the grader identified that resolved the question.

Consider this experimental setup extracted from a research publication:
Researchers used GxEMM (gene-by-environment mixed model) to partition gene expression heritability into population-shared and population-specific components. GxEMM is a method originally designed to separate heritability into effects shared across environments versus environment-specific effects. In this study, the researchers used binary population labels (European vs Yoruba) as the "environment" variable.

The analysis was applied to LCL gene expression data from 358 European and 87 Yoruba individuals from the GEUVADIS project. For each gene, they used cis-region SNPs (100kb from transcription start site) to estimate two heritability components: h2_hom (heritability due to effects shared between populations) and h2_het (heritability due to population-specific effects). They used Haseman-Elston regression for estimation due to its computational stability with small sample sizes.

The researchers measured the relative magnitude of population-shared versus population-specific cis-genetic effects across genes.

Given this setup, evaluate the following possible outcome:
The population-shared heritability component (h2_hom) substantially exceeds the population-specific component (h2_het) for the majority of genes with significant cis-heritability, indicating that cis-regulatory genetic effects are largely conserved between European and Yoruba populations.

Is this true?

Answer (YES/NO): YES